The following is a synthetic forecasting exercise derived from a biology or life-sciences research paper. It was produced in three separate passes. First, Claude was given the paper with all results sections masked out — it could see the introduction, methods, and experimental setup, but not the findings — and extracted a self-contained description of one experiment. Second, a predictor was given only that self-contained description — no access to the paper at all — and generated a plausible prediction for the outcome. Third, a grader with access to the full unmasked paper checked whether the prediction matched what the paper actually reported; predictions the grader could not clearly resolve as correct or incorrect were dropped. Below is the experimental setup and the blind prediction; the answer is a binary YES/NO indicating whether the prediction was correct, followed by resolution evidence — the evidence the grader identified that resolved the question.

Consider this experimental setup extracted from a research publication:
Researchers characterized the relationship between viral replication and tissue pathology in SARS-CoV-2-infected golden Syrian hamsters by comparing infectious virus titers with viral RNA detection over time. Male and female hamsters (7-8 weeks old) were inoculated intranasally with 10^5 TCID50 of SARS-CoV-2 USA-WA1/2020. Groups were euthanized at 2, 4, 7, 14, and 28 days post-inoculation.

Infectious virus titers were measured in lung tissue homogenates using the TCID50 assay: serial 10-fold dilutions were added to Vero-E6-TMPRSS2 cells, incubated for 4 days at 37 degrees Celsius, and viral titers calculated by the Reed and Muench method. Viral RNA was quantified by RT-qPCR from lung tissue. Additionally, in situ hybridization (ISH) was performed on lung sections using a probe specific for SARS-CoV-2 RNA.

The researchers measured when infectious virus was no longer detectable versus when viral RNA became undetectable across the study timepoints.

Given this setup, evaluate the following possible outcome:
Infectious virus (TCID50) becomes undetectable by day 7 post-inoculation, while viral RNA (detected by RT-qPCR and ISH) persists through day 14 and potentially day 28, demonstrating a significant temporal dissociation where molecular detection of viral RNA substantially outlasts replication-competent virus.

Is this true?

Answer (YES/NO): NO